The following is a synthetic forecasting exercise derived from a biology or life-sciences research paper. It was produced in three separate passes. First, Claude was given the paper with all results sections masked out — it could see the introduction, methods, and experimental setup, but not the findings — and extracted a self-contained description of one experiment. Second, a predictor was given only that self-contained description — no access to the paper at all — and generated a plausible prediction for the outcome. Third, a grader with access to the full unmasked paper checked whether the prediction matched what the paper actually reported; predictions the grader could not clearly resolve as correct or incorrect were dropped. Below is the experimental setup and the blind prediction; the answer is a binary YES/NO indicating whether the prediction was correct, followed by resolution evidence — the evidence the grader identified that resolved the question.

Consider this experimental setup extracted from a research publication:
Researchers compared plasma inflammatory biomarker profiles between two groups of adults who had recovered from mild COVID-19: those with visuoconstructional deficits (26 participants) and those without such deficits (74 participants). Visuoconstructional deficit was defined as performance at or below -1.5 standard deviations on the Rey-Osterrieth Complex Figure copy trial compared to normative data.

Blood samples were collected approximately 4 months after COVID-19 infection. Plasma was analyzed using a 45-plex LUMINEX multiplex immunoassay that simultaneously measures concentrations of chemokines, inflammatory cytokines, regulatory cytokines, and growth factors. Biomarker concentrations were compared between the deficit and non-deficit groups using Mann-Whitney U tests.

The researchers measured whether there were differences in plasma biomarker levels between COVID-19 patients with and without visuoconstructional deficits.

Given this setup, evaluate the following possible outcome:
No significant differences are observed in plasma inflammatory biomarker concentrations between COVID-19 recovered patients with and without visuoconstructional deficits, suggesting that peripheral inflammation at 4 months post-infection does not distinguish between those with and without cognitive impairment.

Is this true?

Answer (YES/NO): NO